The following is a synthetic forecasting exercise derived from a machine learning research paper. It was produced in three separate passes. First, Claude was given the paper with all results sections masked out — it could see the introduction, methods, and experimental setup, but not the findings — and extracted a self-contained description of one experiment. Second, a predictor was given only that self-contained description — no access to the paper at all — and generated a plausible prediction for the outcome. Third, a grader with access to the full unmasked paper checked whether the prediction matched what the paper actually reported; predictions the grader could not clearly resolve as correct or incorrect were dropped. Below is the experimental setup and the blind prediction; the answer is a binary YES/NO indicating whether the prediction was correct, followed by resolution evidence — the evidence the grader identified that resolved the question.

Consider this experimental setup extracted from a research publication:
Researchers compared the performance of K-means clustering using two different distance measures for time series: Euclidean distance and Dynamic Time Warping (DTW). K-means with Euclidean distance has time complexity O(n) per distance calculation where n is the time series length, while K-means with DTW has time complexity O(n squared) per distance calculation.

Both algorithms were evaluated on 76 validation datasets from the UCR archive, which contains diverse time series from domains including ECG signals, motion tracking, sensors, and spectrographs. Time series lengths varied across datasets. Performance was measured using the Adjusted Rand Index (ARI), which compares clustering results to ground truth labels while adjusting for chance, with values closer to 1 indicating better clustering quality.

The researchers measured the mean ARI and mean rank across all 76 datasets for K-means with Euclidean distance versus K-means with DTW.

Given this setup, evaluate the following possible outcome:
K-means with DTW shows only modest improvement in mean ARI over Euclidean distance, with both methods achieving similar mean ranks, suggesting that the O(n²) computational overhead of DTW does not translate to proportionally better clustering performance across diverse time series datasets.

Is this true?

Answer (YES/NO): NO